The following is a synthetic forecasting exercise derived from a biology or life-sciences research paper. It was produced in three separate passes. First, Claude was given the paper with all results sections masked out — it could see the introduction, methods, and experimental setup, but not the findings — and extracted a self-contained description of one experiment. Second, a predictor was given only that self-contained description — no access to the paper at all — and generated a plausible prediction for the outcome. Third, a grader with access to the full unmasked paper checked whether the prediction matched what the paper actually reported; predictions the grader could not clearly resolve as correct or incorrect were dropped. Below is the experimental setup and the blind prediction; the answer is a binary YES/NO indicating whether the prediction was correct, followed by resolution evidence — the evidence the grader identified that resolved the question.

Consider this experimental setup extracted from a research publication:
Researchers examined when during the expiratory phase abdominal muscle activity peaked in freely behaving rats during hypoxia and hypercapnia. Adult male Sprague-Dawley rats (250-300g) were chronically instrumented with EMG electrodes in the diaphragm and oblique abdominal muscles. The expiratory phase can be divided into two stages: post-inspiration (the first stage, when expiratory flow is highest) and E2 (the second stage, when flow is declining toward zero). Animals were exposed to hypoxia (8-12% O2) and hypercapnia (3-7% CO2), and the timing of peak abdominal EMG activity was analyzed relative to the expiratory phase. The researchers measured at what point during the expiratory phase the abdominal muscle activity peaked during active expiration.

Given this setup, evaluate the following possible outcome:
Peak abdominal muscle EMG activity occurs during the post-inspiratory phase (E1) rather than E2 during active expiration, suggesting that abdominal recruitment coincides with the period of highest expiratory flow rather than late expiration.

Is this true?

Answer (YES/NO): NO